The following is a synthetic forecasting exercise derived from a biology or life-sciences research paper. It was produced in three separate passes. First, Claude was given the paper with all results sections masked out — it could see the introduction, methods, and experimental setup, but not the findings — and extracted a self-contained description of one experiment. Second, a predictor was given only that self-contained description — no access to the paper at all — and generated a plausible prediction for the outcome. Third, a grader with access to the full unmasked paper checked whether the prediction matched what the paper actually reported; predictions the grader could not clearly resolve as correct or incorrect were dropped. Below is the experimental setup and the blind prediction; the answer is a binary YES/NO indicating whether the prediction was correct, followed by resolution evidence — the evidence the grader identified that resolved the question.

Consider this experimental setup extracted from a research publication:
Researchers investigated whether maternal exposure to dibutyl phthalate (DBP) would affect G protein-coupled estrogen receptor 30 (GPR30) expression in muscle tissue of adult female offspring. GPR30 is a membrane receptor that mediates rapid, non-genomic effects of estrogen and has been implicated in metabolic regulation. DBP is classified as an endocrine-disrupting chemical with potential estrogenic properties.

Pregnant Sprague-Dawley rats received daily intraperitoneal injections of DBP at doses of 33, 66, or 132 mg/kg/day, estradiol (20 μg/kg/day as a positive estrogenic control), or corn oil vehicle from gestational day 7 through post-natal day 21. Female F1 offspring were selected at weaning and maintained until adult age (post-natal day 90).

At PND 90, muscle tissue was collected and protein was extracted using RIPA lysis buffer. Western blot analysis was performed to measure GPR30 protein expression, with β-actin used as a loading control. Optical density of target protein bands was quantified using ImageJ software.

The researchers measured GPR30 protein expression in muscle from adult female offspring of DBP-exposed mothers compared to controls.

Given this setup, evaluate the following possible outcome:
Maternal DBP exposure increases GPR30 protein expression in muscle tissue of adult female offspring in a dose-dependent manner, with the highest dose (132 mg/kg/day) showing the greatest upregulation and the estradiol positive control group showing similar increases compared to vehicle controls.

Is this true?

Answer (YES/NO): NO